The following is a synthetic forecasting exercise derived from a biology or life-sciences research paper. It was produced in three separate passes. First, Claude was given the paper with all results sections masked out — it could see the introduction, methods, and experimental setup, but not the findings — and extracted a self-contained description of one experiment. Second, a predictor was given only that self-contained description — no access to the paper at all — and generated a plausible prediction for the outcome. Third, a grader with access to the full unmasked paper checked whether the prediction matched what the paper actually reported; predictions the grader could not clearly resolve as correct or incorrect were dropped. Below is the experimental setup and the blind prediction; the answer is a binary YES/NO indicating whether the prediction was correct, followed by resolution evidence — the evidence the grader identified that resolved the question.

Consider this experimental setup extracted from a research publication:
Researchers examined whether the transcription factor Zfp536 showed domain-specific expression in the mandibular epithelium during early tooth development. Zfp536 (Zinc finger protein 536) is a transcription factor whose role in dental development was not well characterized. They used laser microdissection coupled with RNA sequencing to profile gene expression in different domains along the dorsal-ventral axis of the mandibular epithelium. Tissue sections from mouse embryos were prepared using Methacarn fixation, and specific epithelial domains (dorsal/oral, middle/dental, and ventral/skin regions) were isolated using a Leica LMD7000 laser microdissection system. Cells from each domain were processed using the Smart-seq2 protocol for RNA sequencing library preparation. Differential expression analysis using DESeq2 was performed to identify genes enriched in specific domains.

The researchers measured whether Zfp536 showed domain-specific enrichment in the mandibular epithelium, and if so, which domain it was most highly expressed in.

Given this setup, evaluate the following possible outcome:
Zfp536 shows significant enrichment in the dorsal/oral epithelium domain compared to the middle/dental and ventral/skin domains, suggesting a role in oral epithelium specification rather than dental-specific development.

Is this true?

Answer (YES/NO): NO